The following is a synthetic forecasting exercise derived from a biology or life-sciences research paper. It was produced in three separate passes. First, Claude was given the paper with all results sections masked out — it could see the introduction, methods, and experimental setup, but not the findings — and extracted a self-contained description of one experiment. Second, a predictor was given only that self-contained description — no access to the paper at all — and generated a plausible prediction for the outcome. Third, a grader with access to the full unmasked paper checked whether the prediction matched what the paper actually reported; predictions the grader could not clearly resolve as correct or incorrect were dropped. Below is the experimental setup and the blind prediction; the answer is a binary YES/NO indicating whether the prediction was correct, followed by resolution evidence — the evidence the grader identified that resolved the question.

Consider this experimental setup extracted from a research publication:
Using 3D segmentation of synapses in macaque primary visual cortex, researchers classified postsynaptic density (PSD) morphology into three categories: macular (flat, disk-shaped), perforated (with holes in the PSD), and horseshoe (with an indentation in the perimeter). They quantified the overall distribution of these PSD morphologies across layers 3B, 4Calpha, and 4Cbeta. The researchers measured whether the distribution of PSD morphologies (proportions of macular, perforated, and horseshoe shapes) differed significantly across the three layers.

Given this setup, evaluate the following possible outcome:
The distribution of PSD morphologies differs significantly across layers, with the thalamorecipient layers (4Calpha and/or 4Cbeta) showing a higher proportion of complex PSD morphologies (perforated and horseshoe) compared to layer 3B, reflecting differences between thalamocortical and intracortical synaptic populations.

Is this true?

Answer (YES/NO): NO